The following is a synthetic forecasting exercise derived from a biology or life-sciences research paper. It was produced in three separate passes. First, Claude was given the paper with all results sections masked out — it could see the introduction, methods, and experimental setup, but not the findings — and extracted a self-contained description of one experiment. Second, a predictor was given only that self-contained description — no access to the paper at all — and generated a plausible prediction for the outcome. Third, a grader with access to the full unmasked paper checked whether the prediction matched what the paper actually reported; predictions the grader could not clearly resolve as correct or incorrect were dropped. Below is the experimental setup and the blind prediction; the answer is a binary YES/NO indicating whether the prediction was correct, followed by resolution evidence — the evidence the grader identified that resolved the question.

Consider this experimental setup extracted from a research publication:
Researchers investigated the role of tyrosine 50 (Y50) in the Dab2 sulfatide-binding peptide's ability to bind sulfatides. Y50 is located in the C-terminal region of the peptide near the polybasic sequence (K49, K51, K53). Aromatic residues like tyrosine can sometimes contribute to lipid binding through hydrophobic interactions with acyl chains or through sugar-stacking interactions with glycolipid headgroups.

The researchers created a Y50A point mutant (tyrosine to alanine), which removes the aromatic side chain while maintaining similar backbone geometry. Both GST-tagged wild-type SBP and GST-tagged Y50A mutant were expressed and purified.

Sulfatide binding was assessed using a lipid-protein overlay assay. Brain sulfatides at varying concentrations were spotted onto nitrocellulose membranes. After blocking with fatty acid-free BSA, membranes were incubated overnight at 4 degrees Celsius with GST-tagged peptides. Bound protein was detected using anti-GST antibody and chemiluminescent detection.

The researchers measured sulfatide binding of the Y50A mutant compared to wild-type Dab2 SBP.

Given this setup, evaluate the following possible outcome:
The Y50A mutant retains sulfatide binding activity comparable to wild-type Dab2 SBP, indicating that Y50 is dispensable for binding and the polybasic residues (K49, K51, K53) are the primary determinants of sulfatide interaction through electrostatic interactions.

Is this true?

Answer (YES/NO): YES